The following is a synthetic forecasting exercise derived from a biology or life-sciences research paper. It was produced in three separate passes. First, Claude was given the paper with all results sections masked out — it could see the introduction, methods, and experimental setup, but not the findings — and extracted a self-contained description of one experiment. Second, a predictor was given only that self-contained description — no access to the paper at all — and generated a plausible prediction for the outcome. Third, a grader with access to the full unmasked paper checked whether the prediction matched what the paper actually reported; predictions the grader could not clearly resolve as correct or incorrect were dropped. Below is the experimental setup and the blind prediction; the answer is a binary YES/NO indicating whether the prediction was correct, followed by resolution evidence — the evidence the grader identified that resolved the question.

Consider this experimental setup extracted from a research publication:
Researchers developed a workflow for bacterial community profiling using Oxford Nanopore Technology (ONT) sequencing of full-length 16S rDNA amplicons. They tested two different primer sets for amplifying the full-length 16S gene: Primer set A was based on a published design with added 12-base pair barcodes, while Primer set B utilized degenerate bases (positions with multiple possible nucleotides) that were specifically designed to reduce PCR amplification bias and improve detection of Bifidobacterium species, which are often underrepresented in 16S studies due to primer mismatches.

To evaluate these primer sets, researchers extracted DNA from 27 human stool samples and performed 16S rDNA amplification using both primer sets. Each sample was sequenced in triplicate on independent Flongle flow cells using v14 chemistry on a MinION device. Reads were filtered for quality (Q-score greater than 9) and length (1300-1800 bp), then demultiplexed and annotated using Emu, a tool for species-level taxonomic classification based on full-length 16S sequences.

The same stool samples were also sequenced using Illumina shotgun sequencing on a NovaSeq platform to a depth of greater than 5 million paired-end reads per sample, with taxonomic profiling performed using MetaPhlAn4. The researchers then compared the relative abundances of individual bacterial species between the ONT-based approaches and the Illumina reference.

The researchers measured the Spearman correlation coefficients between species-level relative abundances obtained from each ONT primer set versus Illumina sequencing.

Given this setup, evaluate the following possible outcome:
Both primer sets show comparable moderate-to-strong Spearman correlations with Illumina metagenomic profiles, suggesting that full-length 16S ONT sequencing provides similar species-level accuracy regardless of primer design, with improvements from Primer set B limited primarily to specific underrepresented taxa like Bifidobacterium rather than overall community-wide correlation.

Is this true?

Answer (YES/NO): YES